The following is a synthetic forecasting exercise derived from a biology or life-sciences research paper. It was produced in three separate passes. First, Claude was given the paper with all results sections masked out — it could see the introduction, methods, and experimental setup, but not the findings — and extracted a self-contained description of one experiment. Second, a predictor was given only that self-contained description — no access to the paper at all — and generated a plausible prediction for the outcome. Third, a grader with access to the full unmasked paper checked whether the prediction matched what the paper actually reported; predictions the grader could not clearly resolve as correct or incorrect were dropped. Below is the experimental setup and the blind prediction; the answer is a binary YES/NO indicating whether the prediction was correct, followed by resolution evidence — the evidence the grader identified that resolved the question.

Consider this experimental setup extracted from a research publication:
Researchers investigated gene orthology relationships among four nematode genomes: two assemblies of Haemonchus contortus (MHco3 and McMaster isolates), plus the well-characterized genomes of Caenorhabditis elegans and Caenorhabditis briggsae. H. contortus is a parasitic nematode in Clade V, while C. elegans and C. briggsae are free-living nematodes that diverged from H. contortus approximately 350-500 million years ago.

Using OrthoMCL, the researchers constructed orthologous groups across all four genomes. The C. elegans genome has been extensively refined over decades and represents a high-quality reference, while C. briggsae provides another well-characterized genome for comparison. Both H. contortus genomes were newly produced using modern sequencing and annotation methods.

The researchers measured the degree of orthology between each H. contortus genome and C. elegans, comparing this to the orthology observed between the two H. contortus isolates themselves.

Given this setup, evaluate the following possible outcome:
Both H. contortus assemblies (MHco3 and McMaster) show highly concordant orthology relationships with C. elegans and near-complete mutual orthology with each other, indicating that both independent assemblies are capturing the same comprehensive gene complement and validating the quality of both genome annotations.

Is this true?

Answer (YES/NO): NO